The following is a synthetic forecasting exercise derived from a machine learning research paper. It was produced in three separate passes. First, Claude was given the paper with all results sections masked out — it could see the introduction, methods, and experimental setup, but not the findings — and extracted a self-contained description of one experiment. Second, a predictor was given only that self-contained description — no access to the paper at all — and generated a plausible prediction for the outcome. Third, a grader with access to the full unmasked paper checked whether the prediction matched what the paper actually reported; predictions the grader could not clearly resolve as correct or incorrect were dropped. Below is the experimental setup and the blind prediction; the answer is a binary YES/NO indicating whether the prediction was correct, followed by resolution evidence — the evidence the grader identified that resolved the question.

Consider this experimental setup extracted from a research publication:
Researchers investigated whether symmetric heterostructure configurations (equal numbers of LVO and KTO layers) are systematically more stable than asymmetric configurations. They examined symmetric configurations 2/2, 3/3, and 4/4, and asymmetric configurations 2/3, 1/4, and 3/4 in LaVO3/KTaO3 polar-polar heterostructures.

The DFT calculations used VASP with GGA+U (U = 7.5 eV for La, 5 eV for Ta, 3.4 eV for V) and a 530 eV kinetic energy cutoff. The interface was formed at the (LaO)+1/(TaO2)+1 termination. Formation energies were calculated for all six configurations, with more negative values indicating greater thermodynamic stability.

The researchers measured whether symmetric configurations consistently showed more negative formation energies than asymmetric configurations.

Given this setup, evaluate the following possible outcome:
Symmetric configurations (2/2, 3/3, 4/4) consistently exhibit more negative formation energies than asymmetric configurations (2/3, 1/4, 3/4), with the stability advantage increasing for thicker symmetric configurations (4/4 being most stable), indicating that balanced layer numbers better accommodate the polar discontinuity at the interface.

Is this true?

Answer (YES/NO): NO